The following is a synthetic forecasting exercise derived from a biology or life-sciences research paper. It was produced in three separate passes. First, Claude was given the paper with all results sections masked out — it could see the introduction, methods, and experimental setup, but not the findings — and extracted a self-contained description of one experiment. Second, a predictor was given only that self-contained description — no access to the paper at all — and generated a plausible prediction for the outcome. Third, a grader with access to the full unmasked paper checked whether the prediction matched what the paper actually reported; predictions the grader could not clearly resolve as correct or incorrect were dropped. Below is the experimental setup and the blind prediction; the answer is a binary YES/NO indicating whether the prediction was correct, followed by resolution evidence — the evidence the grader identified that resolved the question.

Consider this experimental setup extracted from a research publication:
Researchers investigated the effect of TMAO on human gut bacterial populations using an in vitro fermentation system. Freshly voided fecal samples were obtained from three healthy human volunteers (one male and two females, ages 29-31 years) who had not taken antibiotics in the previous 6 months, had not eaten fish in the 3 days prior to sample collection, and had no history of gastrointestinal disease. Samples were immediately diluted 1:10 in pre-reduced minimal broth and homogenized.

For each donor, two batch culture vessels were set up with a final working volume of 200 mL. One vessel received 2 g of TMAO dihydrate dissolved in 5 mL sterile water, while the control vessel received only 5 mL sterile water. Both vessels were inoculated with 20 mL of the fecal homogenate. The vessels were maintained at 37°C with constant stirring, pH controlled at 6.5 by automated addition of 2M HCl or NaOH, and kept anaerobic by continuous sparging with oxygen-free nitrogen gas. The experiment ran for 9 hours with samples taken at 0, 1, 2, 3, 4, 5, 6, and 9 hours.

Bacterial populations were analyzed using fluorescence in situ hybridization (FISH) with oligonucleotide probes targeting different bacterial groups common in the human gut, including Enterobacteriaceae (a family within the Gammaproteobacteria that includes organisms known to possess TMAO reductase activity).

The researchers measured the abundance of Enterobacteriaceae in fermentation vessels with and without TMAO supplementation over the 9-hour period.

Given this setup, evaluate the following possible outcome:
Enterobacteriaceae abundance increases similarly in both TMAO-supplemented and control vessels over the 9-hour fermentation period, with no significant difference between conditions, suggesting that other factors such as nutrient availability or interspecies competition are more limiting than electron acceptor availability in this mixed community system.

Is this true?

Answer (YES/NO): NO